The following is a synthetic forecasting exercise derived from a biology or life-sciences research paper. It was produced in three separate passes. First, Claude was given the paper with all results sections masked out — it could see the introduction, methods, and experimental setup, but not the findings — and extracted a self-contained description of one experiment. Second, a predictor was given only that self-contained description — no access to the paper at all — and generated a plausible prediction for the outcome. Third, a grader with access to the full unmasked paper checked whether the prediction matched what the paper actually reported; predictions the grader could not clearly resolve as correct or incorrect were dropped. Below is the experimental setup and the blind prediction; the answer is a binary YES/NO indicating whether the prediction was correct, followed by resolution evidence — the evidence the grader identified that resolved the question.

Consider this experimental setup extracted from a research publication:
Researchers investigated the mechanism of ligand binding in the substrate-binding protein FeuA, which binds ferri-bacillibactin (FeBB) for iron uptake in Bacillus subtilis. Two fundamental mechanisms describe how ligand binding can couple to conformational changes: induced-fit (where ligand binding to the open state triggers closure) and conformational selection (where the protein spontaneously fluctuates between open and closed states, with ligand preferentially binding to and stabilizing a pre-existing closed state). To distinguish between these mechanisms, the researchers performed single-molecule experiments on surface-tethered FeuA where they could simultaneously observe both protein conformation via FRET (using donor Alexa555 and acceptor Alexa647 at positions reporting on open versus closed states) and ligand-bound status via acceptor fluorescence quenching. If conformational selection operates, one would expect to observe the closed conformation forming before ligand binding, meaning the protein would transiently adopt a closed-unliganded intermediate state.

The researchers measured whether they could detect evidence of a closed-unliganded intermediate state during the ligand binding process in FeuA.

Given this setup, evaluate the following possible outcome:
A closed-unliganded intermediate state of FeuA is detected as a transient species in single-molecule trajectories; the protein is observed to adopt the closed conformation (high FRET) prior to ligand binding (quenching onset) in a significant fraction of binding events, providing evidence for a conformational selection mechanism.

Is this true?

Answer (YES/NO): NO